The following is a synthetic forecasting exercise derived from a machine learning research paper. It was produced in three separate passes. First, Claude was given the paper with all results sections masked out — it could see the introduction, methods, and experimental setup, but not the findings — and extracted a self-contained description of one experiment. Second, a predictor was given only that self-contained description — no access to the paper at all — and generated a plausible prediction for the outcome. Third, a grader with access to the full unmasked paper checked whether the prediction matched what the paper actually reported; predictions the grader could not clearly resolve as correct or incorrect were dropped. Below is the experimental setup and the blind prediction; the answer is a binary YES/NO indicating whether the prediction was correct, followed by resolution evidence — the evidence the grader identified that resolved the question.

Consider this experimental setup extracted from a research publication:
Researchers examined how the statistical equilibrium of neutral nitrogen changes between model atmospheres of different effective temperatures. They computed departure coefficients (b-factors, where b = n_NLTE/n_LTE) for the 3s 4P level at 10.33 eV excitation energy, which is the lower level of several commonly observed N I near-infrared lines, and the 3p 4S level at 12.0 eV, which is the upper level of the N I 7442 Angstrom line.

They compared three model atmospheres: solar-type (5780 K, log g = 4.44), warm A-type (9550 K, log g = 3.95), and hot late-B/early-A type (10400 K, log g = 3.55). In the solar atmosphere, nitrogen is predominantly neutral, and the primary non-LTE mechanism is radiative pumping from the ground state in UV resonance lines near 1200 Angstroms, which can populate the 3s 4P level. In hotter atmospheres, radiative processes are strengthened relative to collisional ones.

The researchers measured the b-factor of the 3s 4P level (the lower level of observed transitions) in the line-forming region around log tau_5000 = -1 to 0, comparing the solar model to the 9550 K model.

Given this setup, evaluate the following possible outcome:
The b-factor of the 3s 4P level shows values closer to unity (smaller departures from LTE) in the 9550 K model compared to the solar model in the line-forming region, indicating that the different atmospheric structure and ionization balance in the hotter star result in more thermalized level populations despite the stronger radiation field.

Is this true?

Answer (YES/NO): NO